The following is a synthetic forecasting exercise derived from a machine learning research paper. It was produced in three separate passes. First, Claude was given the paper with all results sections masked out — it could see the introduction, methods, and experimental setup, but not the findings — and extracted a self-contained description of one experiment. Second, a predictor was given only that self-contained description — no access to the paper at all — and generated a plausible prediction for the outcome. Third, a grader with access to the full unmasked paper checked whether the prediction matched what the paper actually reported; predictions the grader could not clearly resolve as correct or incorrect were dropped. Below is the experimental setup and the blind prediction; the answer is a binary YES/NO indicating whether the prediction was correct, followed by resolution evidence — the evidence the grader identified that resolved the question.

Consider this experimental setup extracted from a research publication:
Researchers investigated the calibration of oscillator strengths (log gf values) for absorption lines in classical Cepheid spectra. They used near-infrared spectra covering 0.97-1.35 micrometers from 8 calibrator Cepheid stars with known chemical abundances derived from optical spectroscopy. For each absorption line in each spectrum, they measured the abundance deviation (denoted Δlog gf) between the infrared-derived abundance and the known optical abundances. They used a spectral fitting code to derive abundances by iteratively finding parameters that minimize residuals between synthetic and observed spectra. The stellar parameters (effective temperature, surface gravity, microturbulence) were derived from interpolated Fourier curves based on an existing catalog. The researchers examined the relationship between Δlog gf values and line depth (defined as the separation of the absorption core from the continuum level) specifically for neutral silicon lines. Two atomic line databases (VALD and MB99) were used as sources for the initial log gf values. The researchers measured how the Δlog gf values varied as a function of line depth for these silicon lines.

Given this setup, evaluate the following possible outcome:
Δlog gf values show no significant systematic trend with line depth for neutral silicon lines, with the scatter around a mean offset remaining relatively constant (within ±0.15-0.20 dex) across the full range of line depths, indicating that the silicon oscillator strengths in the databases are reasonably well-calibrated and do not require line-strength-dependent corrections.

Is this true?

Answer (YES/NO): NO